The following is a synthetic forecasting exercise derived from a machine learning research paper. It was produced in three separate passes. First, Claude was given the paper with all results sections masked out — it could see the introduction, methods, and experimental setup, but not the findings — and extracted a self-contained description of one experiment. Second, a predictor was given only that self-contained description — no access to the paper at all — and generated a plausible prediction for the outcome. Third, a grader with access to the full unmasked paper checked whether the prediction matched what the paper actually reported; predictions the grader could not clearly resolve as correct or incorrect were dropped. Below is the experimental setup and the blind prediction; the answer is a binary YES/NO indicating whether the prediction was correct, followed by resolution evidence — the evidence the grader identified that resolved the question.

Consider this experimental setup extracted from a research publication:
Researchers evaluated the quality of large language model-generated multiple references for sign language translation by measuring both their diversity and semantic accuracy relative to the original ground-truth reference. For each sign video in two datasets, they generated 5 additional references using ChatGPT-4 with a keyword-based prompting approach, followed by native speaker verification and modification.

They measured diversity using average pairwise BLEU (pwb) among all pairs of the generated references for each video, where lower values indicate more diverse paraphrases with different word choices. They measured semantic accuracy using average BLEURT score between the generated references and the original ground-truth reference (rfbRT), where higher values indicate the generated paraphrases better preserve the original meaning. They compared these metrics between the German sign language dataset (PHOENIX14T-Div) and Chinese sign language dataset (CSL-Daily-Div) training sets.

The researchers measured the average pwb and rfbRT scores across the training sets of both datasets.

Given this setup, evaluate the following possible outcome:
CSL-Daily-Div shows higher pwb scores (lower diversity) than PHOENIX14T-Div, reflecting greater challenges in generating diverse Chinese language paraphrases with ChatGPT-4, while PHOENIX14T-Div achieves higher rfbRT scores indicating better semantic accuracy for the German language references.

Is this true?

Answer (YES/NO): YES